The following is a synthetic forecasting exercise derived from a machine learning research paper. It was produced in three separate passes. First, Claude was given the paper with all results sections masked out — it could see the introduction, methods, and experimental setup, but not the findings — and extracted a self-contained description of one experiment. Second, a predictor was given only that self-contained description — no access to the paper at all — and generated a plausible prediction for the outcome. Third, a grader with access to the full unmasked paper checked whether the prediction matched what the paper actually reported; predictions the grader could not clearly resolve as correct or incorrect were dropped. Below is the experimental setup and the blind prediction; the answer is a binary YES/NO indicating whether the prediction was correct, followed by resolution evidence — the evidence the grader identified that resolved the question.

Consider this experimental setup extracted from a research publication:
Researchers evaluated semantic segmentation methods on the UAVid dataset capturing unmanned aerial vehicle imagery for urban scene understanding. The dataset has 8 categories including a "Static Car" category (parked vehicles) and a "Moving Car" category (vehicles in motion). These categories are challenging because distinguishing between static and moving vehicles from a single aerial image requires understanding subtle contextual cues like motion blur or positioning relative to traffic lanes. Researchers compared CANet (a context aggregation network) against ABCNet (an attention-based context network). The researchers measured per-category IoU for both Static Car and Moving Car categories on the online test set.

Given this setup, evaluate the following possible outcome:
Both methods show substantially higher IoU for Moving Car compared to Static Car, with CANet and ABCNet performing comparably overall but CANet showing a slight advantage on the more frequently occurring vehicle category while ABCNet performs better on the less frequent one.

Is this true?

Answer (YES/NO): NO